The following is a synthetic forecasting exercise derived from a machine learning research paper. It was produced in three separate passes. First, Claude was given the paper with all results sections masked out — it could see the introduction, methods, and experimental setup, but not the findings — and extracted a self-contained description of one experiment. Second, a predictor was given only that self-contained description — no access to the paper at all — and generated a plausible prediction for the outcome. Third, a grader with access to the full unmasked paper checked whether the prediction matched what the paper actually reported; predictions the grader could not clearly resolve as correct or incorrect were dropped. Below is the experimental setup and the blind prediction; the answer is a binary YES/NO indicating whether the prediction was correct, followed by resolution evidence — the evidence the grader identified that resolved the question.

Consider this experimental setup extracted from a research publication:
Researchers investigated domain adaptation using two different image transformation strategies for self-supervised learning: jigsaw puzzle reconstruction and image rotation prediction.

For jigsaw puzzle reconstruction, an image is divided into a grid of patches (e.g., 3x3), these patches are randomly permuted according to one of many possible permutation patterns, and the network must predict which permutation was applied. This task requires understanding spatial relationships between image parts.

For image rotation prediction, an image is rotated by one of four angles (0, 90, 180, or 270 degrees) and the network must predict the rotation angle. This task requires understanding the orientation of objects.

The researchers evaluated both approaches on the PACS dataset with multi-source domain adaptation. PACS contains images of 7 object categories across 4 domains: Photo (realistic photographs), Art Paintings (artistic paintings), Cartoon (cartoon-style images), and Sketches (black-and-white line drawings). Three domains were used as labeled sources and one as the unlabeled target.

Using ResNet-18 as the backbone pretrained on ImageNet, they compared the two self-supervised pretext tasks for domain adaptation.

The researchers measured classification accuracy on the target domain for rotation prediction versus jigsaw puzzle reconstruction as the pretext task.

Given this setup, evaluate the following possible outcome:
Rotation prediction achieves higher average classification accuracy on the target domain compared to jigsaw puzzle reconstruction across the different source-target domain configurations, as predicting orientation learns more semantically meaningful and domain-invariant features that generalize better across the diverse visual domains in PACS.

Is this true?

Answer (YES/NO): YES